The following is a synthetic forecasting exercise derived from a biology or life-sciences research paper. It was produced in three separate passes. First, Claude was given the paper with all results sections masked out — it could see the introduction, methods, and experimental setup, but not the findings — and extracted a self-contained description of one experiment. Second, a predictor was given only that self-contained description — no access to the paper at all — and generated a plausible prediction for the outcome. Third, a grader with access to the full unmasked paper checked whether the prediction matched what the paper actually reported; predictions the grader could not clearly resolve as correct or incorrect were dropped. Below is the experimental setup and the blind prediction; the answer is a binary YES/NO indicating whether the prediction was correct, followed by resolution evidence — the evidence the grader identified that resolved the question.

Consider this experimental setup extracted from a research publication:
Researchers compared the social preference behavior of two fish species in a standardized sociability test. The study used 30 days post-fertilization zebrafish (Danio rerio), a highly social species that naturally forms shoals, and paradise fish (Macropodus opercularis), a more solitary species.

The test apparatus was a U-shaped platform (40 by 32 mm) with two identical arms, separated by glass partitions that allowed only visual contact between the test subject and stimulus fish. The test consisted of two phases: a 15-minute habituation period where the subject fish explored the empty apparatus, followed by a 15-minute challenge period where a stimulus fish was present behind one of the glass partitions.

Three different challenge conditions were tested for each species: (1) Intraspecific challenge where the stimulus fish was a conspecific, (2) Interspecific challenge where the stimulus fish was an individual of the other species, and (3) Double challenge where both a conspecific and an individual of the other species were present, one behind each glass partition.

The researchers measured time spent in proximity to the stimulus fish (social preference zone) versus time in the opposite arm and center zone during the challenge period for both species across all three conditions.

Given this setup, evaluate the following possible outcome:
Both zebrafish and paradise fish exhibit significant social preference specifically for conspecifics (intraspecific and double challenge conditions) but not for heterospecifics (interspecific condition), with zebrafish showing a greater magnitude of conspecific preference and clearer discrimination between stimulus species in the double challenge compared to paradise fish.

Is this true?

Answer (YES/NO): NO